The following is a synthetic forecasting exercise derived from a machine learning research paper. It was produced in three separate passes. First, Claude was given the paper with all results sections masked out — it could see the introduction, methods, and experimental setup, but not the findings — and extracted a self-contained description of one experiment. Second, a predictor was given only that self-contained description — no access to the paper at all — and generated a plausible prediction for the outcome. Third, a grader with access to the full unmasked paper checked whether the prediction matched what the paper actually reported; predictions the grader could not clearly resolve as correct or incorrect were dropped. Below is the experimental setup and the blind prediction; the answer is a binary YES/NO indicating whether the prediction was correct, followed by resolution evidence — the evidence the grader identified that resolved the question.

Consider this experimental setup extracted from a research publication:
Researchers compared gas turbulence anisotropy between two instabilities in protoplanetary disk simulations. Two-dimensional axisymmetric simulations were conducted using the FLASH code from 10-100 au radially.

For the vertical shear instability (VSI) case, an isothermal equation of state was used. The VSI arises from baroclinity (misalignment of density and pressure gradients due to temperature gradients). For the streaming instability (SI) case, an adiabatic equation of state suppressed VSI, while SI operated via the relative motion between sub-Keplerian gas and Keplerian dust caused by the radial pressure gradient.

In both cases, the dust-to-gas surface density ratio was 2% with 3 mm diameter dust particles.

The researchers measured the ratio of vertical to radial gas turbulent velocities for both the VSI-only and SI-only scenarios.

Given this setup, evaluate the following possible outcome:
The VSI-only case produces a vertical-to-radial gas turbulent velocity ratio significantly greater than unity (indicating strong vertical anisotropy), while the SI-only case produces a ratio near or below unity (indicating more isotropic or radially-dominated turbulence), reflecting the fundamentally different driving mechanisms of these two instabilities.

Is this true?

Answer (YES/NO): YES